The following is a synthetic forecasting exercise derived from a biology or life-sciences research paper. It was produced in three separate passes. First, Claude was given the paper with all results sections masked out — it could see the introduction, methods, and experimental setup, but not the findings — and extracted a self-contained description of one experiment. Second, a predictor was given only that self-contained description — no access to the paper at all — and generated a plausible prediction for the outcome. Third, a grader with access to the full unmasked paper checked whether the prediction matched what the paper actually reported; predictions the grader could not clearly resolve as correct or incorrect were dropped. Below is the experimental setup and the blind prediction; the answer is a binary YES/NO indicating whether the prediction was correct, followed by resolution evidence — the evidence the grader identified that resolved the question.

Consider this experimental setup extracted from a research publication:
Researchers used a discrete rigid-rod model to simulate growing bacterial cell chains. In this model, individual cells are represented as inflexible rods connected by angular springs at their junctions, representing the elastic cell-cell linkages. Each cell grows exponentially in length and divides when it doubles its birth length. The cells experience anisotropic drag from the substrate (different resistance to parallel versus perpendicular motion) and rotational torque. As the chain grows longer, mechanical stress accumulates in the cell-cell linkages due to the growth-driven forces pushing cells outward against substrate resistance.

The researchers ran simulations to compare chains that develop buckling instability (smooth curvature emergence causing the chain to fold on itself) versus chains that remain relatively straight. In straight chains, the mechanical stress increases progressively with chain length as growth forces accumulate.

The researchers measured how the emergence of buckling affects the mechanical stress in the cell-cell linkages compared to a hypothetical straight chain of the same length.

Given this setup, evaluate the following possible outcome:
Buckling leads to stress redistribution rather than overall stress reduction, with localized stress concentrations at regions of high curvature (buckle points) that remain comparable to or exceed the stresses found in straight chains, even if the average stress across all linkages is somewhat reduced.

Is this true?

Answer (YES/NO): NO